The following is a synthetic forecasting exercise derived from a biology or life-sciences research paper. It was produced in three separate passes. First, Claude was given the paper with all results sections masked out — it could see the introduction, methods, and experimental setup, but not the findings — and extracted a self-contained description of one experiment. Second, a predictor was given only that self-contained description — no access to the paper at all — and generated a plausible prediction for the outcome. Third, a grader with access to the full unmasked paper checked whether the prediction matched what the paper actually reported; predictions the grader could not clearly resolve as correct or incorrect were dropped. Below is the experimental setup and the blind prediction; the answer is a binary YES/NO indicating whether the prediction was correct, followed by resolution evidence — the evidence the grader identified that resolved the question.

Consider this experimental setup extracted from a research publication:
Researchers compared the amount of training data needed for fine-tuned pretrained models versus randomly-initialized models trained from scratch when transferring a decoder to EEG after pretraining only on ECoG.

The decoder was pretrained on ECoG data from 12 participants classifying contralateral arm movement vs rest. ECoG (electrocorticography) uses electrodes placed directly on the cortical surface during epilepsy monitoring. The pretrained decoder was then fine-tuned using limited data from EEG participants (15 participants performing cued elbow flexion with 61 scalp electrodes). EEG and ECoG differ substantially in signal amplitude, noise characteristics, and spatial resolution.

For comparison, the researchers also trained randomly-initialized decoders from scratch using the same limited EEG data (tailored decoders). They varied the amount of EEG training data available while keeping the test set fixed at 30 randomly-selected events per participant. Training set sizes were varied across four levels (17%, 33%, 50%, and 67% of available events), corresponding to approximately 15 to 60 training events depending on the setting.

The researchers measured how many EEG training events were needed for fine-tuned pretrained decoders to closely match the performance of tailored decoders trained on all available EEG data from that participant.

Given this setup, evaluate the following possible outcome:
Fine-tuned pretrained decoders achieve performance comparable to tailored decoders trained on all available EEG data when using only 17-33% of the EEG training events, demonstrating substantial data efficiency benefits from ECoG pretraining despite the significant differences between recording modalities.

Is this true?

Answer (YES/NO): YES